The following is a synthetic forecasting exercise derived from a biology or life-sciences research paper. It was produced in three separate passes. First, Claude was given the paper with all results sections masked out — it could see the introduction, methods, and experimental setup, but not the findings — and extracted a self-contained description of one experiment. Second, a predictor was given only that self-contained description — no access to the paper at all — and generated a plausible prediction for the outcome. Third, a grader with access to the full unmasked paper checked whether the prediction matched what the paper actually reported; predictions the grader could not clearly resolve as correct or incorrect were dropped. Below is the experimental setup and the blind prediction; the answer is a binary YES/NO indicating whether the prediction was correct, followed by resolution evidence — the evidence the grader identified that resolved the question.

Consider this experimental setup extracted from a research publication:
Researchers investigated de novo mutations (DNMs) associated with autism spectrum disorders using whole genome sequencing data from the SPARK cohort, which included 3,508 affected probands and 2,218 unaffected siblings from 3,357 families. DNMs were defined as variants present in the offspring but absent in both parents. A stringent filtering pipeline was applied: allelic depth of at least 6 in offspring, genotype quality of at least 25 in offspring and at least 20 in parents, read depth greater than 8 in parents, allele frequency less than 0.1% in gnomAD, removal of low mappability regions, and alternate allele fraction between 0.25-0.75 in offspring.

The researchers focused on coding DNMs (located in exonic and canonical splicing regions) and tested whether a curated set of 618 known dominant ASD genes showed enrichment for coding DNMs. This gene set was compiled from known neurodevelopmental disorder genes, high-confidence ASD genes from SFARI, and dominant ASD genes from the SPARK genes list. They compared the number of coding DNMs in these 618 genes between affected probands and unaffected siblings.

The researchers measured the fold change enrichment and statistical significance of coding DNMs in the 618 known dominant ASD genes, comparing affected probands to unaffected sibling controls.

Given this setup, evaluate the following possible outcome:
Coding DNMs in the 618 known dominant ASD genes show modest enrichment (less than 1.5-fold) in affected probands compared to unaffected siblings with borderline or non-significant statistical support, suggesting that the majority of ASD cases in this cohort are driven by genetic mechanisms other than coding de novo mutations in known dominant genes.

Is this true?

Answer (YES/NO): NO